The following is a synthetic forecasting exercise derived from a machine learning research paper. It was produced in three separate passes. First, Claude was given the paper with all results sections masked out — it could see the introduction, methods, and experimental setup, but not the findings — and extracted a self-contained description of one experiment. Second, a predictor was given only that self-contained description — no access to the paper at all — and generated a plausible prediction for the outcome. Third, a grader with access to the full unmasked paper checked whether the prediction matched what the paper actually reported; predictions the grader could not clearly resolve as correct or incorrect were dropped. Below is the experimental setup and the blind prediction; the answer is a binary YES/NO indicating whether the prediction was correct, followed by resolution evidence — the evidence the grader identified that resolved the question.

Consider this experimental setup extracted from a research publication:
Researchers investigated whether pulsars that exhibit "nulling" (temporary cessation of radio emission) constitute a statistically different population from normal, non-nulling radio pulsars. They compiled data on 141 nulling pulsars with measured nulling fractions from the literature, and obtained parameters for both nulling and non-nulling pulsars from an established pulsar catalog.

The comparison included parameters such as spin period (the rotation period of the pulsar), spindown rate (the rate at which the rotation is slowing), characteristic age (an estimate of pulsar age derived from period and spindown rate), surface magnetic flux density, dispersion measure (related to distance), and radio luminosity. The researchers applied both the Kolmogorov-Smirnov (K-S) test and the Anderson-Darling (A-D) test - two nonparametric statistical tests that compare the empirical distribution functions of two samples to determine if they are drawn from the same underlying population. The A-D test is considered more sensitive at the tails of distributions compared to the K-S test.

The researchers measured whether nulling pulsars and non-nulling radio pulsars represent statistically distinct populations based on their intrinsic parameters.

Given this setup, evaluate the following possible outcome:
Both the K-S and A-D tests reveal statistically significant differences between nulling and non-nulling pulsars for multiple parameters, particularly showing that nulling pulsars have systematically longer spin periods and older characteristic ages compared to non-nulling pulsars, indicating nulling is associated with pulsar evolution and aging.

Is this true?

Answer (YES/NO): NO